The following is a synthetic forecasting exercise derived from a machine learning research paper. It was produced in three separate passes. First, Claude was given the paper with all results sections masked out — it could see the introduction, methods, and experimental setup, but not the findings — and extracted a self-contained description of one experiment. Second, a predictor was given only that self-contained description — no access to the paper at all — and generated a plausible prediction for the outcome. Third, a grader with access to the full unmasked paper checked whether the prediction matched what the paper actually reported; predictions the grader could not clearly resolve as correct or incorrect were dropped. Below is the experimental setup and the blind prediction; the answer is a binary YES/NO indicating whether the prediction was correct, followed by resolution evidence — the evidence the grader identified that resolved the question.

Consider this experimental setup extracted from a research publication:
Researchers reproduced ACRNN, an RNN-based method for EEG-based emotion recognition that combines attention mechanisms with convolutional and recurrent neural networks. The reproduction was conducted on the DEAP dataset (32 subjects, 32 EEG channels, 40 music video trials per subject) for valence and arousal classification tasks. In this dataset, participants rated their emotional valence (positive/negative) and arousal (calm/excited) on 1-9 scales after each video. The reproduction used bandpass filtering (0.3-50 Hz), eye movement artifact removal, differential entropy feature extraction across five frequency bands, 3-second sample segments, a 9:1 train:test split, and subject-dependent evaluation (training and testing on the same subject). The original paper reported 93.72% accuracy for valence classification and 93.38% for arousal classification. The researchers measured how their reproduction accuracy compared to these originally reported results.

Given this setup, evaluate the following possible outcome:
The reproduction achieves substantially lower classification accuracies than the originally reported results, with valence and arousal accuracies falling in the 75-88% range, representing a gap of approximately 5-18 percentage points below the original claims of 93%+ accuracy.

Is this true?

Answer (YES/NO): NO